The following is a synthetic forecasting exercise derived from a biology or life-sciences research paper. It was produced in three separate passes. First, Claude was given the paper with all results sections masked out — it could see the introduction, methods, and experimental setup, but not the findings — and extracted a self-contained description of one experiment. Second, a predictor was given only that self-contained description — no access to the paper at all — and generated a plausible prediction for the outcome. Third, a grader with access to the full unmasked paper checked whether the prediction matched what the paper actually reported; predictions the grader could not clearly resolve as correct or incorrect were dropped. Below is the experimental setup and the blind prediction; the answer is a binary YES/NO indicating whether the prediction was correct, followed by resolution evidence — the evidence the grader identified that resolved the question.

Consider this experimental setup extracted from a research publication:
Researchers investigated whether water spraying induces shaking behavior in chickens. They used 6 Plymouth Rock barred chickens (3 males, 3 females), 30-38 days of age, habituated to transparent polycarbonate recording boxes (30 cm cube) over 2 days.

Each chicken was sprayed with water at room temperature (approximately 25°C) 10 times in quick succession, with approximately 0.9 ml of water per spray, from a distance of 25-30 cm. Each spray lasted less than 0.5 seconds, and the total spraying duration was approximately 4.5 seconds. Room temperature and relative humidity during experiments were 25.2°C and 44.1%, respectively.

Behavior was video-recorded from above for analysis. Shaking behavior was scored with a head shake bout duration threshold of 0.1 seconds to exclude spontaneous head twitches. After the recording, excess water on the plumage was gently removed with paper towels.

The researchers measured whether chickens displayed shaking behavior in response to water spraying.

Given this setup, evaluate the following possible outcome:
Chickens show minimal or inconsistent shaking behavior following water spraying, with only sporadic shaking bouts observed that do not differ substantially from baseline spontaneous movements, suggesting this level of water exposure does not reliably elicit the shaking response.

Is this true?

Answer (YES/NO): NO